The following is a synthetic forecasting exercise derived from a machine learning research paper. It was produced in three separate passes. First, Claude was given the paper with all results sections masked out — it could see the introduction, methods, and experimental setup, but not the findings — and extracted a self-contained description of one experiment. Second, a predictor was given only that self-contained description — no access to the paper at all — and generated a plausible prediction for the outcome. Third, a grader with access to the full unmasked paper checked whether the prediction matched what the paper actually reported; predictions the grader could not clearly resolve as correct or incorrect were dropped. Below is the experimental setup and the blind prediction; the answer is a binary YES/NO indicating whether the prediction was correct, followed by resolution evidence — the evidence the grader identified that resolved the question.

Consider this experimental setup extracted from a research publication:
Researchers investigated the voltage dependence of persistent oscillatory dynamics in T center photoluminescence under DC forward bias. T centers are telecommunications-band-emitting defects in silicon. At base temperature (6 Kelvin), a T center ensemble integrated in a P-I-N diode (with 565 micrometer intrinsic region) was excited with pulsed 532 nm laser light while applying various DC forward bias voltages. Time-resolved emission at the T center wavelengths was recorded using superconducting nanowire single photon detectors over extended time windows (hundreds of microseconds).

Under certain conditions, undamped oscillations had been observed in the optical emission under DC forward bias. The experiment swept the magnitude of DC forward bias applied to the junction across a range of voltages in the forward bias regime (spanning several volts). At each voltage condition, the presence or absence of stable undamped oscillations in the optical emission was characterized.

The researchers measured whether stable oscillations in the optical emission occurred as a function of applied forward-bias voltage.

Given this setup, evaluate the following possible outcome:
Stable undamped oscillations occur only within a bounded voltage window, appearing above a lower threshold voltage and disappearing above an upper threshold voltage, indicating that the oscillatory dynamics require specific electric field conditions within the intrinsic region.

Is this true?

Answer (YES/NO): YES